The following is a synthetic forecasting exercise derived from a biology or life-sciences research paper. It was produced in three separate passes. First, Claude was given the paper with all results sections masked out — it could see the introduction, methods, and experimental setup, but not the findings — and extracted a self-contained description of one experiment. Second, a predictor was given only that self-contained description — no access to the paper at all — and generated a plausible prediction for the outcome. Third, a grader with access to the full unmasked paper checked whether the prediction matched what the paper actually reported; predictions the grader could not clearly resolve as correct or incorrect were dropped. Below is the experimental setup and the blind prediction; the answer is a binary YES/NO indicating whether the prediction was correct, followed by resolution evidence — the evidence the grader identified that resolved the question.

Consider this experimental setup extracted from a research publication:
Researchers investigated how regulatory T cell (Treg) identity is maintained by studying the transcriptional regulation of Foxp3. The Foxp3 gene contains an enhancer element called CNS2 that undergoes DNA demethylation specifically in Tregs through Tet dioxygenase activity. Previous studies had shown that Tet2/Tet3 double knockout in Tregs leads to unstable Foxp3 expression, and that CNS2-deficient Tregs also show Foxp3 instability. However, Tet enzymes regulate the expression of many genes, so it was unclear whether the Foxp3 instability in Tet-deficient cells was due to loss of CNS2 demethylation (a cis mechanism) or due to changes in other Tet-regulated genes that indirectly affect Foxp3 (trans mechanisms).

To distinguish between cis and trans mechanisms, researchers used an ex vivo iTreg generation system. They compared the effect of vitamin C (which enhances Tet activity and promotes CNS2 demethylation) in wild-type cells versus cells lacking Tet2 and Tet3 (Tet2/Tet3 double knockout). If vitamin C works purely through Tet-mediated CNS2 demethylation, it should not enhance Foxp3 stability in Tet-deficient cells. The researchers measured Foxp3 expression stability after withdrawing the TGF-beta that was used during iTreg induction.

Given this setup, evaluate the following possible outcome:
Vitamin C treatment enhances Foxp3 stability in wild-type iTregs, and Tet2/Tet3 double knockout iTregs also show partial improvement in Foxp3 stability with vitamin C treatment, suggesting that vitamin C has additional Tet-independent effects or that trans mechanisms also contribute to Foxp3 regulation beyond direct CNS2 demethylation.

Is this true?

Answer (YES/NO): NO